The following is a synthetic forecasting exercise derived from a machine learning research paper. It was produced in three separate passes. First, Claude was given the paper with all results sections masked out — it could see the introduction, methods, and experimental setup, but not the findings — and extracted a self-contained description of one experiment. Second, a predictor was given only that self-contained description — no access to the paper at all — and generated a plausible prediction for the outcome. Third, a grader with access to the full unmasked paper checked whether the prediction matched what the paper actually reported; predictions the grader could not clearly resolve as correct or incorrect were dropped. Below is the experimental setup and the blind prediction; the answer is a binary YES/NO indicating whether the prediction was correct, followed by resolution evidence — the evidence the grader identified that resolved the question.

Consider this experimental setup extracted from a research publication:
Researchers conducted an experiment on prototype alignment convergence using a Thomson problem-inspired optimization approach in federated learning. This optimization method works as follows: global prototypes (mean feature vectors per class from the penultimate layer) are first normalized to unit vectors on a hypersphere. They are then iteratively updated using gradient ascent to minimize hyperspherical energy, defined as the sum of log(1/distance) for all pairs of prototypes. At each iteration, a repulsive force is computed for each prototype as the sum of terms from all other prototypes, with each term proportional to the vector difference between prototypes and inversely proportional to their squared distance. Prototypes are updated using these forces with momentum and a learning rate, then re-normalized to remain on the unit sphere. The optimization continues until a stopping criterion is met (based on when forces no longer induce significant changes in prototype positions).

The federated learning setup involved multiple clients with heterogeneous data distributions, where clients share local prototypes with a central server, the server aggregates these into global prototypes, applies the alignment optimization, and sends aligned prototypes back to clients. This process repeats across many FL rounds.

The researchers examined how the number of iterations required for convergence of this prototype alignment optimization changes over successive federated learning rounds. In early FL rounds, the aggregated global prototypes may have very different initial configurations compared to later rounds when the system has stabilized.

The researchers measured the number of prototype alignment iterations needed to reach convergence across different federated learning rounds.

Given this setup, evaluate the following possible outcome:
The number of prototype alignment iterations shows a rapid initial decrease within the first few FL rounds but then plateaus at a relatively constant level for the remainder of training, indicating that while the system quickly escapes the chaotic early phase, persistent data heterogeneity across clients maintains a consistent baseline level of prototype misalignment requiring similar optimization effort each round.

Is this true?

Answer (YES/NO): NO